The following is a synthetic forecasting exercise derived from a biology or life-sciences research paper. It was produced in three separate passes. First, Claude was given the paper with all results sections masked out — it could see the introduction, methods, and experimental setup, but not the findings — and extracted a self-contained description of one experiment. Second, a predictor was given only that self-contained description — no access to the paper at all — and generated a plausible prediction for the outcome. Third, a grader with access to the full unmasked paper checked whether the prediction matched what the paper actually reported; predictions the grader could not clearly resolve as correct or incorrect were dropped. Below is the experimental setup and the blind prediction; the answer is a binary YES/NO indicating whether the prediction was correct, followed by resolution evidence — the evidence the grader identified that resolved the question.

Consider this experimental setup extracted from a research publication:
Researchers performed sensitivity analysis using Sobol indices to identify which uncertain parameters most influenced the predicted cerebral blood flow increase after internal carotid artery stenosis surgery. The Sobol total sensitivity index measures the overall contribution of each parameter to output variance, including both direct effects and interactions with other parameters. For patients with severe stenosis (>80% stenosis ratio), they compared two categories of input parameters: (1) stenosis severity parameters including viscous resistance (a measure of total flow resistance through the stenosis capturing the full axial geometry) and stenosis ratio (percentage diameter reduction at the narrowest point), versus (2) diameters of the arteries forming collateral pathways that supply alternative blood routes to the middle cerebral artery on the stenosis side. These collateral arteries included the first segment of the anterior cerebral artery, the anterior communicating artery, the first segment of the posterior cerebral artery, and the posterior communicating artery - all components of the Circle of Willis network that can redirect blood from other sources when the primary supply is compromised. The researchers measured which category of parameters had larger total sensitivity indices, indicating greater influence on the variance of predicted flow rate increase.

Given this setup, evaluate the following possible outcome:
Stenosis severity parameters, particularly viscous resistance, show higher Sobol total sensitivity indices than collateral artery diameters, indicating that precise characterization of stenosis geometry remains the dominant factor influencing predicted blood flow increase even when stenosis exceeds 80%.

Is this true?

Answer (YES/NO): NO